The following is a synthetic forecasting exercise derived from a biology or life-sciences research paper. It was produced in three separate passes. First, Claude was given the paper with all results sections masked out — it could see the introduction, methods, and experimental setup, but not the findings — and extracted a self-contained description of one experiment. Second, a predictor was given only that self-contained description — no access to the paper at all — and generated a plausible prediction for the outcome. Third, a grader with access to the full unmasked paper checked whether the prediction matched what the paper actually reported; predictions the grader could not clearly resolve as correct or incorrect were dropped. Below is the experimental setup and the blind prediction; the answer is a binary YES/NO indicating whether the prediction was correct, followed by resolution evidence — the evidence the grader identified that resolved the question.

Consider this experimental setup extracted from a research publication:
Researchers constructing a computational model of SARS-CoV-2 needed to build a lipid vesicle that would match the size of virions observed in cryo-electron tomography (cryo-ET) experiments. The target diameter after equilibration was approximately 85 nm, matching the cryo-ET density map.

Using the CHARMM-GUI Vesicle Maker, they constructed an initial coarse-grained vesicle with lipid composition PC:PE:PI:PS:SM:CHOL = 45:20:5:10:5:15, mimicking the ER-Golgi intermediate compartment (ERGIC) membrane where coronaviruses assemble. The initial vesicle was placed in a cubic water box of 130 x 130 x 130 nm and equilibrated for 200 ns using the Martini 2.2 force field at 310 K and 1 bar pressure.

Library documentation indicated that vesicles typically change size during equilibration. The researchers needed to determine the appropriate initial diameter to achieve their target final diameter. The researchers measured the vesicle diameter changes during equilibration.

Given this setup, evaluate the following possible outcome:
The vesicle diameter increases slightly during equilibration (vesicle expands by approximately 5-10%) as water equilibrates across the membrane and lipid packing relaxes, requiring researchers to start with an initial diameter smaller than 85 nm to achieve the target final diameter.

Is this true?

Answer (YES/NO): NO